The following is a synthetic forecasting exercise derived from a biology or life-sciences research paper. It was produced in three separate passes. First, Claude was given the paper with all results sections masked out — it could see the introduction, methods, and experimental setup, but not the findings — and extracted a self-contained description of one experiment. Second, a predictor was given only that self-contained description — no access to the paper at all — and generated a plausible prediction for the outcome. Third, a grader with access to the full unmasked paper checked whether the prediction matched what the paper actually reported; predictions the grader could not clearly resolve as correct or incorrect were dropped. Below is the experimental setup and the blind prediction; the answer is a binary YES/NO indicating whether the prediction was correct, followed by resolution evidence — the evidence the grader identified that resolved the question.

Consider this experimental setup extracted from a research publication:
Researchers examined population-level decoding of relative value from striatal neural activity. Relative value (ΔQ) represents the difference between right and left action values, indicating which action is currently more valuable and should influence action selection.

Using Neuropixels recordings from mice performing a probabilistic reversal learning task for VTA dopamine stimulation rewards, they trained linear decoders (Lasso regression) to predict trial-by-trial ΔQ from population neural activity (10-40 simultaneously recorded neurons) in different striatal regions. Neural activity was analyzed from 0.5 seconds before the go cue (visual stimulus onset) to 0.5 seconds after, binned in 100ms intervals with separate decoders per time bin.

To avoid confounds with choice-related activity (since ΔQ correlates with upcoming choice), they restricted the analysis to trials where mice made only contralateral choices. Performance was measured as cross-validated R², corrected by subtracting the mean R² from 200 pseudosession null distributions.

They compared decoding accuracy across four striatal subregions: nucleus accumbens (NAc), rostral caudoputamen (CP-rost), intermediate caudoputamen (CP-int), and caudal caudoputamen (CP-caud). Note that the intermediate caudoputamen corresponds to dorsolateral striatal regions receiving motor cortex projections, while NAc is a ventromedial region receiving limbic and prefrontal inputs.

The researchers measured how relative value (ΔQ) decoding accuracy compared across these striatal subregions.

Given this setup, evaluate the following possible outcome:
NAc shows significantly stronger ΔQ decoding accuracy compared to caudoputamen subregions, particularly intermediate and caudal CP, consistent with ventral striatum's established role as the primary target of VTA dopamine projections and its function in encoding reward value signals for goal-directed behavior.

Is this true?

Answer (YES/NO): NO